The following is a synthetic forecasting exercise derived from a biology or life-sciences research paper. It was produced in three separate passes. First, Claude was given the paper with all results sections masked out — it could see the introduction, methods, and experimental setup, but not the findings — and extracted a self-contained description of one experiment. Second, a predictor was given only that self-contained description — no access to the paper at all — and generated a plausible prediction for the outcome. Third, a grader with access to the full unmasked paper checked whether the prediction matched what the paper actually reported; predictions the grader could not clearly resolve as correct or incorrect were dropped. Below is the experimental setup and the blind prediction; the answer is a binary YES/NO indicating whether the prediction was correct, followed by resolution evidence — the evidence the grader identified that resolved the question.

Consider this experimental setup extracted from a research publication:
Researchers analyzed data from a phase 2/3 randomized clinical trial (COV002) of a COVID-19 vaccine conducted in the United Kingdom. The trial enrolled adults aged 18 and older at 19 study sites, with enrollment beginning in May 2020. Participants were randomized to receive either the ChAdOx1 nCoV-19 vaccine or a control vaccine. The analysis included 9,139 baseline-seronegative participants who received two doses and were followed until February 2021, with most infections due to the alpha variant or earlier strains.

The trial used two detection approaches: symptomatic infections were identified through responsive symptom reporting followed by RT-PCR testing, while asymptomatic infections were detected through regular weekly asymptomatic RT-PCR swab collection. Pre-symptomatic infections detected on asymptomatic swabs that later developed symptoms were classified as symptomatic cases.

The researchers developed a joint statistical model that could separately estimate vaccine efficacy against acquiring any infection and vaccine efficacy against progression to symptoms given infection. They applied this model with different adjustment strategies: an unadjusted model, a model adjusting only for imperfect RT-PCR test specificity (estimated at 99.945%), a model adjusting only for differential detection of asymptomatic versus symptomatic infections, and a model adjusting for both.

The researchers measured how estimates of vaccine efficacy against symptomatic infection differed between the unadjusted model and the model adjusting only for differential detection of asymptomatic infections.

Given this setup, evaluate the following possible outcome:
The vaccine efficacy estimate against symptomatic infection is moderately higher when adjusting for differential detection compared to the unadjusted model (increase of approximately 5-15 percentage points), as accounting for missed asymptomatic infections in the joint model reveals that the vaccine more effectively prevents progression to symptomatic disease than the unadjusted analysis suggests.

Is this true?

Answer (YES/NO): NO